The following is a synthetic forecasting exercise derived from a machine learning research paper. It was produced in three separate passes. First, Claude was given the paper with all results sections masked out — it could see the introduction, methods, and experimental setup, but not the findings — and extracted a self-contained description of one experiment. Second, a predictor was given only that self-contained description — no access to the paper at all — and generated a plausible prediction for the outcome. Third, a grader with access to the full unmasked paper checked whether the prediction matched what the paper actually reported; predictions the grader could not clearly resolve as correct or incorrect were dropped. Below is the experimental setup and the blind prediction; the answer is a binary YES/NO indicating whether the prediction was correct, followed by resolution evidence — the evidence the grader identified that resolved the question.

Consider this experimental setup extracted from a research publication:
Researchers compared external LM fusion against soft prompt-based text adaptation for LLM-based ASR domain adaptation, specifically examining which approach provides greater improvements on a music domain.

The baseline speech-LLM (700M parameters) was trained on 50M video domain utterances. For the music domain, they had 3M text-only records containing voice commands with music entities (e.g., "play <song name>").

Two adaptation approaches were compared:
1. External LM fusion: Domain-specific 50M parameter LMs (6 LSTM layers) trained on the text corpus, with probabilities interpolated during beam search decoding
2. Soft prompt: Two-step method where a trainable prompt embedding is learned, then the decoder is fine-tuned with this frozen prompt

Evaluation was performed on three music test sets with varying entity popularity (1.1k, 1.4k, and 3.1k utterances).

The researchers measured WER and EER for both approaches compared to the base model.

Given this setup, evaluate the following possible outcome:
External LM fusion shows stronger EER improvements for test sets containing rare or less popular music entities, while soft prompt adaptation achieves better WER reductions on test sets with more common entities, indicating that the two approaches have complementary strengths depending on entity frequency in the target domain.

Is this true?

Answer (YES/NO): NO